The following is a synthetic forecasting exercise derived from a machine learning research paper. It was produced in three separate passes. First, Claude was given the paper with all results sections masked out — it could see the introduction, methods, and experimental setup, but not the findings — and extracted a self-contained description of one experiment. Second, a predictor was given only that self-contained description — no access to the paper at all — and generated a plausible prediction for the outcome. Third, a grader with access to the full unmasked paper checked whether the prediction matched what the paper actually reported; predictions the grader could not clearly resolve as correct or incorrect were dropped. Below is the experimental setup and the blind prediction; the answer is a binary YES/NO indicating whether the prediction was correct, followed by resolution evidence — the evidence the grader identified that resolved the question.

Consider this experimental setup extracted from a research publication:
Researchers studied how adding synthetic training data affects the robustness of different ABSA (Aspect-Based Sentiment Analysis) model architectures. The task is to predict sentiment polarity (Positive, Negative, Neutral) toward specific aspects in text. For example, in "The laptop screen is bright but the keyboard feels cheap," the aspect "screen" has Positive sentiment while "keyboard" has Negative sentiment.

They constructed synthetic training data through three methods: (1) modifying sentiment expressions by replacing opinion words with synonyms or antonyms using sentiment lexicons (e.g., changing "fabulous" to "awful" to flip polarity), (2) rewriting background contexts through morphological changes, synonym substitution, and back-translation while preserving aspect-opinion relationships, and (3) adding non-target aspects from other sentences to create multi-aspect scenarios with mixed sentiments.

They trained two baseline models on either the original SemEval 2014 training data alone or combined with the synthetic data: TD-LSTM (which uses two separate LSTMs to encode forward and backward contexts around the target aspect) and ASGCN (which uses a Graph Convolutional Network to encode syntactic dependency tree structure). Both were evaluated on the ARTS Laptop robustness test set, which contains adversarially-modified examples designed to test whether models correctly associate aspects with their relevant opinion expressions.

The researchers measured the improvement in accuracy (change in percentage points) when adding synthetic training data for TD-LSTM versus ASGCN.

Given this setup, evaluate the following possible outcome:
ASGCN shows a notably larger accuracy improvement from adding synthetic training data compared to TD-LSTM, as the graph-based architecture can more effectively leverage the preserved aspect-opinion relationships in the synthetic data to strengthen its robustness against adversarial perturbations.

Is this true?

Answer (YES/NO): NO